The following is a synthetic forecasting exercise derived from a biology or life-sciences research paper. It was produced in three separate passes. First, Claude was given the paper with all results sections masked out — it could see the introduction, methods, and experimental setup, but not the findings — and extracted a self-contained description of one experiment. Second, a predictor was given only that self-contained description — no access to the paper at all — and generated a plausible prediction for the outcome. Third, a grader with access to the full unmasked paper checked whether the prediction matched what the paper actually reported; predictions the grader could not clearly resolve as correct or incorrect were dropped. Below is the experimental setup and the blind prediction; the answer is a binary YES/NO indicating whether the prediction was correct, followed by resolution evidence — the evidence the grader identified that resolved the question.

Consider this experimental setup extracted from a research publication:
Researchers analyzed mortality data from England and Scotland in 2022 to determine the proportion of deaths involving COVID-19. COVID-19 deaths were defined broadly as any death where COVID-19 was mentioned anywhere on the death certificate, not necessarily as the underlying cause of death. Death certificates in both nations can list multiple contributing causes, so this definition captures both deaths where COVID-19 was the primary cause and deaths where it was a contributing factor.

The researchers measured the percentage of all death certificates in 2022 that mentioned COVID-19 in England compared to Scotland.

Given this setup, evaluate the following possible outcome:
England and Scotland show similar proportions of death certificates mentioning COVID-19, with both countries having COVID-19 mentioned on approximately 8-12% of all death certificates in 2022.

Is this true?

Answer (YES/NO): NO